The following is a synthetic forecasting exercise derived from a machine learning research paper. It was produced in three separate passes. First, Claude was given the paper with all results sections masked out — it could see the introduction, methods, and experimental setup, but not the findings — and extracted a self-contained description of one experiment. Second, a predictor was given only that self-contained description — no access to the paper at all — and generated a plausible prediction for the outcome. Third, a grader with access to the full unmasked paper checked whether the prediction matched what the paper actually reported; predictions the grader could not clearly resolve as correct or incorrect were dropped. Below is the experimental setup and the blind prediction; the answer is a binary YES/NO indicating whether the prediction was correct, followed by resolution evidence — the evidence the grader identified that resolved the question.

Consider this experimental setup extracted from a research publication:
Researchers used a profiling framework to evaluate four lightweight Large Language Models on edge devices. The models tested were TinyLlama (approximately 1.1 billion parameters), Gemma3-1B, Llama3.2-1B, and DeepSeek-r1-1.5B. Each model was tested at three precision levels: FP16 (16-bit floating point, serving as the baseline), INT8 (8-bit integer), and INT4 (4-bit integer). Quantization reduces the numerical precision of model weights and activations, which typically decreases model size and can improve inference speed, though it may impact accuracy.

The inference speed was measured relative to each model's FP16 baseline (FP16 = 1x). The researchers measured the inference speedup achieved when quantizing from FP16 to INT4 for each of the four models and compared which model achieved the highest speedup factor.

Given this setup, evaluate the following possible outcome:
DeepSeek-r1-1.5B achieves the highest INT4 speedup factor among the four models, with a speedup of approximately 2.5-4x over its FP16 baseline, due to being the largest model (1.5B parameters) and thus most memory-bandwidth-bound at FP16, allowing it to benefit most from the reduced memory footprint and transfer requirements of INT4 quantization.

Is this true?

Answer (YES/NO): NO